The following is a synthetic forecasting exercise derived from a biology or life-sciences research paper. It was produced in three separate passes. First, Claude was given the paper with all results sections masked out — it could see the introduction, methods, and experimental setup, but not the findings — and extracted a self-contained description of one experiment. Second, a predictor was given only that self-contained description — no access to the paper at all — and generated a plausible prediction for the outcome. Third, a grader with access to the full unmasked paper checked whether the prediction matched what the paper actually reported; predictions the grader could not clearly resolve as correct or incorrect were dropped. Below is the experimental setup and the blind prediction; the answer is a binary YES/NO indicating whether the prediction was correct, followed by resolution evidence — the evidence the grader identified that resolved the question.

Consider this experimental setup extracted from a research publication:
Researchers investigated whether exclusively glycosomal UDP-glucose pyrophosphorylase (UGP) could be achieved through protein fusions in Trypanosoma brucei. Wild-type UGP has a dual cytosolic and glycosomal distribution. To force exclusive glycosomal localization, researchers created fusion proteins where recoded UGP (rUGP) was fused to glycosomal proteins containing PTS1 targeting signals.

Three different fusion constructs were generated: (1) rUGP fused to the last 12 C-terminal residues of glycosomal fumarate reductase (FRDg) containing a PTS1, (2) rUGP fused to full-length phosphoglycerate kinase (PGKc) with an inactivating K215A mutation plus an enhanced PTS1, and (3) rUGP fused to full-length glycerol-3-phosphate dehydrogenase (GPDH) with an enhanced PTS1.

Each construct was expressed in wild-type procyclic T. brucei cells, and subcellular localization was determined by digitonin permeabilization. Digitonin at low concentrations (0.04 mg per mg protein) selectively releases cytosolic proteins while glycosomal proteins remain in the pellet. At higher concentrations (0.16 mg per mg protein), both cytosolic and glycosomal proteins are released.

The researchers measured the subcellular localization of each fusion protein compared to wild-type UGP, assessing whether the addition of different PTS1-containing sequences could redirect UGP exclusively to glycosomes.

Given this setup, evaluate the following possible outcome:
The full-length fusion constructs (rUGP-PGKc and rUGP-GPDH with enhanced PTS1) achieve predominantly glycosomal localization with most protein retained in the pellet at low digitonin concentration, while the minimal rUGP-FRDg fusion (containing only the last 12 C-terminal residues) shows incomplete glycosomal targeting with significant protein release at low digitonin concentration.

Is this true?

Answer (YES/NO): NO